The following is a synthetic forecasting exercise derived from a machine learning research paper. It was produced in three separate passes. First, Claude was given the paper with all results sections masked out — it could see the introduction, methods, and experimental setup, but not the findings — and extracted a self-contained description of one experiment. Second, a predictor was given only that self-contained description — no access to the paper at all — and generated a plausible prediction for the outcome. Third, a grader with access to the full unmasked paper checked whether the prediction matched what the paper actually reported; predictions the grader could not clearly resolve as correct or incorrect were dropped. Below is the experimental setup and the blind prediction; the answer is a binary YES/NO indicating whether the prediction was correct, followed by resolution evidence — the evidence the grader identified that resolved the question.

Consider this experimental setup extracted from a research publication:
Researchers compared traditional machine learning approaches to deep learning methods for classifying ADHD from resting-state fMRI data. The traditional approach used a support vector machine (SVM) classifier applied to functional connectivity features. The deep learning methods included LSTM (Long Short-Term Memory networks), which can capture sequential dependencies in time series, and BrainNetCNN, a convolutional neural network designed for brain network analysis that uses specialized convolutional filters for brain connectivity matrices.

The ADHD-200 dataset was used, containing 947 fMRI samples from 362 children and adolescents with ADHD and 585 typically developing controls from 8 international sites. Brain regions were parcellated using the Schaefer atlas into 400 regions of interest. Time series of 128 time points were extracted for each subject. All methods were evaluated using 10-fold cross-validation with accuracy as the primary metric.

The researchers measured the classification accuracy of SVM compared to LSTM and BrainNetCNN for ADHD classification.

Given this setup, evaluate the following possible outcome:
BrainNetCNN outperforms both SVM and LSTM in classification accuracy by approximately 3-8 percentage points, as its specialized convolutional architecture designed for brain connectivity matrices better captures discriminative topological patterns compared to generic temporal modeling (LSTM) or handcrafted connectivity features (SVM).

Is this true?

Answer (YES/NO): NO